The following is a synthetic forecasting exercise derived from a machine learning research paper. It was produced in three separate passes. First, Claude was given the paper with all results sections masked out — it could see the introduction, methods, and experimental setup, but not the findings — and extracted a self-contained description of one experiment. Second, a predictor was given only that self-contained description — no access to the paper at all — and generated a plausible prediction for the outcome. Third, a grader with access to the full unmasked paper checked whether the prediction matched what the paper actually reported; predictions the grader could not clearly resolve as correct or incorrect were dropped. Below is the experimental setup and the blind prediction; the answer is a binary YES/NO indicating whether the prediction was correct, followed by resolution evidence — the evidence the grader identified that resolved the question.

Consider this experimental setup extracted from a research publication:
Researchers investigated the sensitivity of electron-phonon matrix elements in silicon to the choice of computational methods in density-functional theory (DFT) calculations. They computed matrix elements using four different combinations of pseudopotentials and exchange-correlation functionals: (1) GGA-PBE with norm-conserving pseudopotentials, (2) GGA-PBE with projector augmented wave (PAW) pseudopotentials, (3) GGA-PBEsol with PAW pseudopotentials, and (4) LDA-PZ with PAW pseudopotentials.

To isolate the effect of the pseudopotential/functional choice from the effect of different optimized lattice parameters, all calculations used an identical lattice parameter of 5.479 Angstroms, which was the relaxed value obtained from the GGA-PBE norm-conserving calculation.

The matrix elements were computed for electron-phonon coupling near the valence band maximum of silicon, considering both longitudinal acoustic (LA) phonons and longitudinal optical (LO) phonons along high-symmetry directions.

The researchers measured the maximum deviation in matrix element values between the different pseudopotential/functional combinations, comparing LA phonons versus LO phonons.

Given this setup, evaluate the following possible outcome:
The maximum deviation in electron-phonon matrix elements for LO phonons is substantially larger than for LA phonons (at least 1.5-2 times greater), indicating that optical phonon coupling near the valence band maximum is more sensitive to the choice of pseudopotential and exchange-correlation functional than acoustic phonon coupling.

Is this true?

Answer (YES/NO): NO